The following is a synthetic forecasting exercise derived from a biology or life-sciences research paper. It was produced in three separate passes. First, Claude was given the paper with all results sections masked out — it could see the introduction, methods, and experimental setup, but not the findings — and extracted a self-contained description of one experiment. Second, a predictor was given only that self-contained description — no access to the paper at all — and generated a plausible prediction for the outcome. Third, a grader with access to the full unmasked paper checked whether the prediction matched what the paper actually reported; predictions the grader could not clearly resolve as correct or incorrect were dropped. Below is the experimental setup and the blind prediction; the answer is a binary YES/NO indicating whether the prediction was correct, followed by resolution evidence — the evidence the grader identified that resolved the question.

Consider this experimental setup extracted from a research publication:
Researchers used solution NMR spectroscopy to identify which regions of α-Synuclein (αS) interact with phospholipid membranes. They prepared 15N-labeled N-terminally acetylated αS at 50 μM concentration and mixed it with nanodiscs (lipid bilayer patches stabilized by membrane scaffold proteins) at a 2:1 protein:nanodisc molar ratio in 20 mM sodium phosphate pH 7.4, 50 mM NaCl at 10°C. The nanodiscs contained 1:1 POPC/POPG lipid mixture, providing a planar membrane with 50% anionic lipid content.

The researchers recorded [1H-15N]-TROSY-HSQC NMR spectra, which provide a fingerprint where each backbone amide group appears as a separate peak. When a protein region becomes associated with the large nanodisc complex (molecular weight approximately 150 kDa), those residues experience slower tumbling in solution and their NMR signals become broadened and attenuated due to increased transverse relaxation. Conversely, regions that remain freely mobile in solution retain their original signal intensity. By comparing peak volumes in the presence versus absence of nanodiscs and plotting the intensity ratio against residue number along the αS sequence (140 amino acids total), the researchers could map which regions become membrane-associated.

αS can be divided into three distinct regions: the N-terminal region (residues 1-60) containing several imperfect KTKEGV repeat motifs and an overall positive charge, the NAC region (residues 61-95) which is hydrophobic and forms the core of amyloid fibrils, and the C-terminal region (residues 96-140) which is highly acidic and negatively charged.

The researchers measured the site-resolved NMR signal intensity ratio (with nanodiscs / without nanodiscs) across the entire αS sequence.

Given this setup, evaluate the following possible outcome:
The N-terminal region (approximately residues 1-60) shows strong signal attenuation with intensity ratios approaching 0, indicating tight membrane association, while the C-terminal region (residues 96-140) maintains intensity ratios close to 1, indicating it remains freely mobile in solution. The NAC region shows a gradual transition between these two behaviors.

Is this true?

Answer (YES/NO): NO